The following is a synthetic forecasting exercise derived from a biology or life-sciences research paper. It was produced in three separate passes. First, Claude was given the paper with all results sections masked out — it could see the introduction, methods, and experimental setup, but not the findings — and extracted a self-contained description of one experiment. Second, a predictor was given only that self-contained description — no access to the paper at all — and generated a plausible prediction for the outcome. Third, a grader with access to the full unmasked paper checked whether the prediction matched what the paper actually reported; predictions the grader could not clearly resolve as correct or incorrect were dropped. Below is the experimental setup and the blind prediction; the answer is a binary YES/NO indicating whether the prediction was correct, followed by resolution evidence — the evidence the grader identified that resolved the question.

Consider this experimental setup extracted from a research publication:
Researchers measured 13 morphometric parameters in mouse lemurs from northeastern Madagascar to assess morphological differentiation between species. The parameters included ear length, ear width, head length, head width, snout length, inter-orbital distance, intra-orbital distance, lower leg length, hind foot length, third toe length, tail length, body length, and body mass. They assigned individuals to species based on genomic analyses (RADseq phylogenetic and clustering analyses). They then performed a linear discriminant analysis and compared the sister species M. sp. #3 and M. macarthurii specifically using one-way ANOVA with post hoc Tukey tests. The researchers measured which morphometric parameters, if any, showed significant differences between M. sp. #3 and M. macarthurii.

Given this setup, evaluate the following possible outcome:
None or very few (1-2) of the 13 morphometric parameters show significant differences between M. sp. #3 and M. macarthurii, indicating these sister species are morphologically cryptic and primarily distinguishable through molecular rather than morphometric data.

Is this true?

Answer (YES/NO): NO